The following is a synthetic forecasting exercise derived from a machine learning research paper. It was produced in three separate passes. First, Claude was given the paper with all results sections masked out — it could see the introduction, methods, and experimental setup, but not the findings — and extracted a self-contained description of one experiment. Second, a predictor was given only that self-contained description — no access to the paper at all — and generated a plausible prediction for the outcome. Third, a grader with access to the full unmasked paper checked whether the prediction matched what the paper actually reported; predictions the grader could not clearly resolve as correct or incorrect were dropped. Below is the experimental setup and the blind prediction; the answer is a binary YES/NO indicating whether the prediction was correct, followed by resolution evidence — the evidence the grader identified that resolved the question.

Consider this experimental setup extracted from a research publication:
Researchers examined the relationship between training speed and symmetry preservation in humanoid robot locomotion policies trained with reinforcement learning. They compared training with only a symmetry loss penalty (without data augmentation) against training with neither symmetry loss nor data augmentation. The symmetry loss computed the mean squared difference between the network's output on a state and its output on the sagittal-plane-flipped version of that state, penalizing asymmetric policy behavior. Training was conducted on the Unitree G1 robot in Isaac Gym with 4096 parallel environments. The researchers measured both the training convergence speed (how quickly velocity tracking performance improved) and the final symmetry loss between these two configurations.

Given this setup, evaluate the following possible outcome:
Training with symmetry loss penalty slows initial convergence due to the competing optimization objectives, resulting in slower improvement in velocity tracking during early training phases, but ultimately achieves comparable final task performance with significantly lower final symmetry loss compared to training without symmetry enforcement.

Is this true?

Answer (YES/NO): NO